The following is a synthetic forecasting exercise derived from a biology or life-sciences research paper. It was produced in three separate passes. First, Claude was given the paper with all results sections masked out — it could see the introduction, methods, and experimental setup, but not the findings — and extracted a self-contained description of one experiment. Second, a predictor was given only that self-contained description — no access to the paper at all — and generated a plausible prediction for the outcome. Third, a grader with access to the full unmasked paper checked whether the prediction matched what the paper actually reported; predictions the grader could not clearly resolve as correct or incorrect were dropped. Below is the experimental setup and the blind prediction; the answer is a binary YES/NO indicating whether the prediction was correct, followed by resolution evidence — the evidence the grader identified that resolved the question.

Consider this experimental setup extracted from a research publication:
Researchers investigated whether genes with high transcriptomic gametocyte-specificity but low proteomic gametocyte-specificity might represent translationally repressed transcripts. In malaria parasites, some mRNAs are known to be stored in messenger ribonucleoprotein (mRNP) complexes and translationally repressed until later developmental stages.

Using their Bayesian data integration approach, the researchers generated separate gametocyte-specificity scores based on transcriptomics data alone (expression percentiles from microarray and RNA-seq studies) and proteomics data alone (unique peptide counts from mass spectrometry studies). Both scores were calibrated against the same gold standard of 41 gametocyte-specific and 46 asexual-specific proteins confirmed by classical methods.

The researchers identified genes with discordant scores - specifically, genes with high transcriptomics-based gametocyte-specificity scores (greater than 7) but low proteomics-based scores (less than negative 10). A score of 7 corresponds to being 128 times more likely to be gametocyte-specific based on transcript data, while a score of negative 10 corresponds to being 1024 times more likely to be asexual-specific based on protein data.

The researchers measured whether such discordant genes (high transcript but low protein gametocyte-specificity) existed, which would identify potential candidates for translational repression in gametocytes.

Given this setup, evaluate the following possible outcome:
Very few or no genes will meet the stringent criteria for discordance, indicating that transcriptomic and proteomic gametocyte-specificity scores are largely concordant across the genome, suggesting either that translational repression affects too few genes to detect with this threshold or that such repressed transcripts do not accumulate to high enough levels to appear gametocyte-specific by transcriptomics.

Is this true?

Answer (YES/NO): NO